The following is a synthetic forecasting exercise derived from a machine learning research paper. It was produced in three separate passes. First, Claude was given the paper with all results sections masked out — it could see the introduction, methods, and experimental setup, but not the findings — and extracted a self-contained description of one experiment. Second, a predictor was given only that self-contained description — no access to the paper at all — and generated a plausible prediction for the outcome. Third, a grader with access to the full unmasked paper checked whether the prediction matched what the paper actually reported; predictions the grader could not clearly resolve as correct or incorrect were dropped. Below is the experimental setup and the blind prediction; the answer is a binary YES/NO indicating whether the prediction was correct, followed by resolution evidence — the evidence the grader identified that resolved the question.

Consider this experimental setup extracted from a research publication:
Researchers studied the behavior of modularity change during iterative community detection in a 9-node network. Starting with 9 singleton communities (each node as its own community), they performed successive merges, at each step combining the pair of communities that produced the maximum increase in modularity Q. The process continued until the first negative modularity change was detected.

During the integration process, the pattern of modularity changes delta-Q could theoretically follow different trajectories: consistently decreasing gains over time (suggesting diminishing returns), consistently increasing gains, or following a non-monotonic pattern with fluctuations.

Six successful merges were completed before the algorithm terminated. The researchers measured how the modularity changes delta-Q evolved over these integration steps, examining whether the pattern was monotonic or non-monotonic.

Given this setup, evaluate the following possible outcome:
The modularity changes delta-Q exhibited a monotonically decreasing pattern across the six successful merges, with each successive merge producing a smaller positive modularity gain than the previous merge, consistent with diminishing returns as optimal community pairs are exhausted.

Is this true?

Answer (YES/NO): NO